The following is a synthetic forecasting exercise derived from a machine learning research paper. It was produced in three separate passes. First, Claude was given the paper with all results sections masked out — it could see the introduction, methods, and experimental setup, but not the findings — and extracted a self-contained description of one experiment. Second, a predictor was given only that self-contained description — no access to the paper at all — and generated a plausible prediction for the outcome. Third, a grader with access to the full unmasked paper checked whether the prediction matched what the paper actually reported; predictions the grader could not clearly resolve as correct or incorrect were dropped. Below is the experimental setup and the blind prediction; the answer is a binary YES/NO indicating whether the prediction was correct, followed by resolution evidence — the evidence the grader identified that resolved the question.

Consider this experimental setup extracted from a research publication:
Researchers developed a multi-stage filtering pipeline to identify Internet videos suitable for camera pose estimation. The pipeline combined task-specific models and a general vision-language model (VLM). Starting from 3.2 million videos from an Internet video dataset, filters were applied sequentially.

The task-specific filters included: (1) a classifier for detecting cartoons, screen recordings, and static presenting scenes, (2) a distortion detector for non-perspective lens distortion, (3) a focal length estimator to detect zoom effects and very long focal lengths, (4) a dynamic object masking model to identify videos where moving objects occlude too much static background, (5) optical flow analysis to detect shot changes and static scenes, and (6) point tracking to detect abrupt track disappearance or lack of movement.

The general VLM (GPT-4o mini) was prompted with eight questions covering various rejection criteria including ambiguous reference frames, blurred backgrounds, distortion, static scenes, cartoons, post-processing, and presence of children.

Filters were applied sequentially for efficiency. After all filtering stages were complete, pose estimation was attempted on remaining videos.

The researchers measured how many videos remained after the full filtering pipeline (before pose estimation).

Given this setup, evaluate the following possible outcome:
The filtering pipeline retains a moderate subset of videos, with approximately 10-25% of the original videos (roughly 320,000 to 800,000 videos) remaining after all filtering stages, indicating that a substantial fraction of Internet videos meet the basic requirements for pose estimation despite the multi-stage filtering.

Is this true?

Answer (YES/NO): NO